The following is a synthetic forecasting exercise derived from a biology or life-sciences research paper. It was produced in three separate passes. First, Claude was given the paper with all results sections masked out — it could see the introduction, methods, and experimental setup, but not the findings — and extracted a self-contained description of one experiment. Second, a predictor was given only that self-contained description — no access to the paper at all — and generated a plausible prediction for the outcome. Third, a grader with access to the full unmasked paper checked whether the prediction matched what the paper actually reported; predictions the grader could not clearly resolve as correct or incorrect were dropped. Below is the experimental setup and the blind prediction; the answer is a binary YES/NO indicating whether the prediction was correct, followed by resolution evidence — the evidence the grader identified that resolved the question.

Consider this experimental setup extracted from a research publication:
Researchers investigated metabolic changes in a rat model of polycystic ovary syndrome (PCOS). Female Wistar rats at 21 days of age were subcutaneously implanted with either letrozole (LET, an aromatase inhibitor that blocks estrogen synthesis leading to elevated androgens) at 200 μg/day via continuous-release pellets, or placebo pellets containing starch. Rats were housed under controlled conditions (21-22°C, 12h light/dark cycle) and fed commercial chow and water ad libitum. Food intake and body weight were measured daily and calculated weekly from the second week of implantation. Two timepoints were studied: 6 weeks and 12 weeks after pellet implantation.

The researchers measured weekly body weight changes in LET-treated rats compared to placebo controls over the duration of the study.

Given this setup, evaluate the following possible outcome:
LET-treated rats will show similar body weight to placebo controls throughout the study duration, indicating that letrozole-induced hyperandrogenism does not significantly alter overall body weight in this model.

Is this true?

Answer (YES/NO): NO